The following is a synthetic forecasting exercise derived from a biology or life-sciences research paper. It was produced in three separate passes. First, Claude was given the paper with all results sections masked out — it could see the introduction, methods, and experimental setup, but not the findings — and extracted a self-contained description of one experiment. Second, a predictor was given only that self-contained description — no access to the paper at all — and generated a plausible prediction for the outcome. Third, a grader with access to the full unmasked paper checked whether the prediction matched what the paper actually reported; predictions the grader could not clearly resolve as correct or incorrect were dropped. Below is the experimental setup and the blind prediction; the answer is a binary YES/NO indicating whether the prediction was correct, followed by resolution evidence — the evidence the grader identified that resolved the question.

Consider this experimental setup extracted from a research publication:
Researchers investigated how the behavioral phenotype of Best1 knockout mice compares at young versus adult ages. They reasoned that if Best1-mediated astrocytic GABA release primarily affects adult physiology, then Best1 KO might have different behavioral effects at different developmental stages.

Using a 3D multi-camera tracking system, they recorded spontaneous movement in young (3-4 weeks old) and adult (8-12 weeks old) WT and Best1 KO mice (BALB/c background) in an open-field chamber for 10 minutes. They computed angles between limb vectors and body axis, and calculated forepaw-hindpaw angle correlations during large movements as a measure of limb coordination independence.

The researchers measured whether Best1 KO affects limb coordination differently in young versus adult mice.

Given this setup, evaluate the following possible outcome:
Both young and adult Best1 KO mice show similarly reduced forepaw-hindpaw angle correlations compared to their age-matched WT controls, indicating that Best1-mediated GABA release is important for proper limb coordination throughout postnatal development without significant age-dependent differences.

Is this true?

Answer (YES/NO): NO